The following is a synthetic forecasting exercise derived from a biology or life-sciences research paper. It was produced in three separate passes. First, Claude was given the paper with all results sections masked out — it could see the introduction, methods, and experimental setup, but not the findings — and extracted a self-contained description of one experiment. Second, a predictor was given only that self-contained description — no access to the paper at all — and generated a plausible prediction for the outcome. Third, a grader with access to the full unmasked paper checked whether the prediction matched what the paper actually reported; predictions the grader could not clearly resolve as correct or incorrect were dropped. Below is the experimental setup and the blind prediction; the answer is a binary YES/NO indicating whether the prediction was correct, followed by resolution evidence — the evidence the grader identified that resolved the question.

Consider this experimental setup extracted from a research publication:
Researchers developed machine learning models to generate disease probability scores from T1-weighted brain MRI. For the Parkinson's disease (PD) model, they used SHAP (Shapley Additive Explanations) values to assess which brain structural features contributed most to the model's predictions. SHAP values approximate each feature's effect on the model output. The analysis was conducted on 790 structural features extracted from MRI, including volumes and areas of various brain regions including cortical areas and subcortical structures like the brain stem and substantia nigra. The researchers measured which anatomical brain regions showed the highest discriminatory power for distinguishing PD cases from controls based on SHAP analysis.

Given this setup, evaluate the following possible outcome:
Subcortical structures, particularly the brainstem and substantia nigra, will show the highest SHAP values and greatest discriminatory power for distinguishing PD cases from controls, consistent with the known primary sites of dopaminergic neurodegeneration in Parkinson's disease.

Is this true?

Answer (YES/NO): YES